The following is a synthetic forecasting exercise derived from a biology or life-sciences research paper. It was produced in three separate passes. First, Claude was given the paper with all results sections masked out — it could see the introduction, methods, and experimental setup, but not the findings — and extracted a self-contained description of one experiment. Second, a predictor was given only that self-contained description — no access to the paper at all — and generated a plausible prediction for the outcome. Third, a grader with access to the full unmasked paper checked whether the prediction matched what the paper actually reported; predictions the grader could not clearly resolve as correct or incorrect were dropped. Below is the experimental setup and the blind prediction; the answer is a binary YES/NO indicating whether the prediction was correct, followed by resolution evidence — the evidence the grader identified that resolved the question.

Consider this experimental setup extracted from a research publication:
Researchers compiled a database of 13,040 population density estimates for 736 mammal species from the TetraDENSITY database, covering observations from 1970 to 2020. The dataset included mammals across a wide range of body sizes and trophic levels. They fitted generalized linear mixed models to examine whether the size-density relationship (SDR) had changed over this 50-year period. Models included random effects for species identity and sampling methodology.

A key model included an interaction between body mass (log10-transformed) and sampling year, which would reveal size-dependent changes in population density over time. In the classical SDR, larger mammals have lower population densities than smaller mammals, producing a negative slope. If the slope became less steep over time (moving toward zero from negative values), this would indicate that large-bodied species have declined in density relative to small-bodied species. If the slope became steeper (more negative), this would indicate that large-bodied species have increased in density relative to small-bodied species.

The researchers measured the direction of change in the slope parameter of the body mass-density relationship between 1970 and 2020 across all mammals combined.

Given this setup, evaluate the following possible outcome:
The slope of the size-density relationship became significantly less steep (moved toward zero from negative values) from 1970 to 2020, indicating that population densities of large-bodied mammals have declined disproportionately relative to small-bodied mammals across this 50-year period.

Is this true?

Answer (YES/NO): NO